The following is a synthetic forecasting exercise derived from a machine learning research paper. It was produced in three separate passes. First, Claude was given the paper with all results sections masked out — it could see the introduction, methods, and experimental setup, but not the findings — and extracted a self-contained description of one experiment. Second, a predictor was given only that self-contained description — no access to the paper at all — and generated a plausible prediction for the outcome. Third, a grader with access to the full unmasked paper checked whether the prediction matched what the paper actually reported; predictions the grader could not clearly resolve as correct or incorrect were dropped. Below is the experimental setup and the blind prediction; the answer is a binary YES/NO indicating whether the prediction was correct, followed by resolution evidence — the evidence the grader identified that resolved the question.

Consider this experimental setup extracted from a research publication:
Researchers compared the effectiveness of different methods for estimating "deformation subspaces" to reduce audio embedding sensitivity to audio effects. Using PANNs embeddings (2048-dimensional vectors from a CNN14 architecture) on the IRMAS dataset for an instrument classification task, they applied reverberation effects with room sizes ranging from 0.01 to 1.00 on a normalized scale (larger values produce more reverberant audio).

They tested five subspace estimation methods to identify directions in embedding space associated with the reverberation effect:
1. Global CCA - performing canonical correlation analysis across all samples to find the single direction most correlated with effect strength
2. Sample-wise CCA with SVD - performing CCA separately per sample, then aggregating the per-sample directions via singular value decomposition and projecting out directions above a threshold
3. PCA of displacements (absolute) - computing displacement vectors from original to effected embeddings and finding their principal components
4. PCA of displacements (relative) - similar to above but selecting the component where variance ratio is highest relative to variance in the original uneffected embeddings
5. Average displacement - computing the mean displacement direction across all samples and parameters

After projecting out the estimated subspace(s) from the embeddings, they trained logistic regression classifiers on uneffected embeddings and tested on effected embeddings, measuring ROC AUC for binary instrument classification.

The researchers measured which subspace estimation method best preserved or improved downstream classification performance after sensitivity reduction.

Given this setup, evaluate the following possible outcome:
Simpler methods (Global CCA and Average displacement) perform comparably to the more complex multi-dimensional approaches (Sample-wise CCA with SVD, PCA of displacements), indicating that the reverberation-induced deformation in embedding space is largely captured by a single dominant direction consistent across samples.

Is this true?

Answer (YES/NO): NO